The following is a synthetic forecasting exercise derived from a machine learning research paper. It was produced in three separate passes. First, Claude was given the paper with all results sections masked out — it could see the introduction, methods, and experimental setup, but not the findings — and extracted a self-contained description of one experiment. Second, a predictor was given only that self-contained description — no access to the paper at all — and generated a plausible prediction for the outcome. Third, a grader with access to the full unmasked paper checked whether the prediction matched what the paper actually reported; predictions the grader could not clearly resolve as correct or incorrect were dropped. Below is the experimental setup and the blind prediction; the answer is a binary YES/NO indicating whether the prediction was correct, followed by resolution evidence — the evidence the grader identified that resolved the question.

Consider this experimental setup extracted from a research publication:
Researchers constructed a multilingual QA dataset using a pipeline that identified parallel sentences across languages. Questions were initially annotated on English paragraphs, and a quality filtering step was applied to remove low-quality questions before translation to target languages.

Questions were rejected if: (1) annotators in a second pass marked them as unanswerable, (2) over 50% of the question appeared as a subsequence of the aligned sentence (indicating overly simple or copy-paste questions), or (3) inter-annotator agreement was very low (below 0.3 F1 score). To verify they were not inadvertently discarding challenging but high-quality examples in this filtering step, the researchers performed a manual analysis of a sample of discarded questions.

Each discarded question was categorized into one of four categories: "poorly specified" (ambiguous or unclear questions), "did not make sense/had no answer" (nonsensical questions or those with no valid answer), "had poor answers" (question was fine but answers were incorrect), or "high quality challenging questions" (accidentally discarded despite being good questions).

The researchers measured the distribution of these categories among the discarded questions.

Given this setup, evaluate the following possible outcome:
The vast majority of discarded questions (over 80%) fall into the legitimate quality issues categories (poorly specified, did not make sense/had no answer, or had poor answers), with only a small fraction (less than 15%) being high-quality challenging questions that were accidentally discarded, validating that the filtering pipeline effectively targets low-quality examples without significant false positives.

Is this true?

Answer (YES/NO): YES